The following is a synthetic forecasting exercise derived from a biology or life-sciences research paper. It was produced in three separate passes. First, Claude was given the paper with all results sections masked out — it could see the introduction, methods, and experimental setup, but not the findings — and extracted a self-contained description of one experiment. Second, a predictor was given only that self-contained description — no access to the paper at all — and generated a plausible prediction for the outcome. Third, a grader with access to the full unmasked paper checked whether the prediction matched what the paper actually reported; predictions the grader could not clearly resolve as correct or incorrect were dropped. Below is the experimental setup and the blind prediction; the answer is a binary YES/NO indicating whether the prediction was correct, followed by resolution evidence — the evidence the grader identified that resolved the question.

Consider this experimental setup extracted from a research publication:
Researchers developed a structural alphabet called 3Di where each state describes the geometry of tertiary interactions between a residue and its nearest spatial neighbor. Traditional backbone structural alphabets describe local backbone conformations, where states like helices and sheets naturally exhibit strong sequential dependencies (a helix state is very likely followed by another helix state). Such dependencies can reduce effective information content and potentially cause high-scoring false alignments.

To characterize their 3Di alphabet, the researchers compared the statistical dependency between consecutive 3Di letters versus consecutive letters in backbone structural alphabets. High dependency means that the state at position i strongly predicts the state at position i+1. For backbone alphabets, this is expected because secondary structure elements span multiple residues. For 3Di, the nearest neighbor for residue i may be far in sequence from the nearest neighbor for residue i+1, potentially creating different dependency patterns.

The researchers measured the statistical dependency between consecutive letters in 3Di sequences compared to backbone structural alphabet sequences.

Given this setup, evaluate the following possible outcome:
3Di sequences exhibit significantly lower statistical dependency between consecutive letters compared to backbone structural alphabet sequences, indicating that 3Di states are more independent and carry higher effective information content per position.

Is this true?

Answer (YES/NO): YES